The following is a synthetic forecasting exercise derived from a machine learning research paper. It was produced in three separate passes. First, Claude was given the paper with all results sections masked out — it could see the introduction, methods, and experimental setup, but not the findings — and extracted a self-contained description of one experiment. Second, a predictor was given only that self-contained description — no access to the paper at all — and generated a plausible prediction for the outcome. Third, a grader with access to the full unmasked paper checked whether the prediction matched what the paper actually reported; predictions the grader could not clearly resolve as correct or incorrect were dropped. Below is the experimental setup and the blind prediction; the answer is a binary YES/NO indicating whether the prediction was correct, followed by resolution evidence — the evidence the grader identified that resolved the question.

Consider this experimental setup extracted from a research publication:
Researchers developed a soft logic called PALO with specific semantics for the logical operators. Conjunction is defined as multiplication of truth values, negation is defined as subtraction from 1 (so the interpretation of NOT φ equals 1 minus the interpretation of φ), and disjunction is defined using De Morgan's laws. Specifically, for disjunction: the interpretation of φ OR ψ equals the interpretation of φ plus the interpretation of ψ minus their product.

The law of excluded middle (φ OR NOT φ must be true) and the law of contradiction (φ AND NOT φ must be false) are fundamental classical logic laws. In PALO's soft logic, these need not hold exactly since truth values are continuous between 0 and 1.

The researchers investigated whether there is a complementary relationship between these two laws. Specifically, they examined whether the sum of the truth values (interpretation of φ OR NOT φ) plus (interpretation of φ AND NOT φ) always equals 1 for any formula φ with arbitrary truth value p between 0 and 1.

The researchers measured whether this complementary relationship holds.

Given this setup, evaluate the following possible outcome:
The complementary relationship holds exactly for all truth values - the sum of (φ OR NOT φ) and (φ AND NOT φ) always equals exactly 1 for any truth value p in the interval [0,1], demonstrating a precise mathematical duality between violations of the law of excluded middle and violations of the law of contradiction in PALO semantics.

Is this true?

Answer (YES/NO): YES